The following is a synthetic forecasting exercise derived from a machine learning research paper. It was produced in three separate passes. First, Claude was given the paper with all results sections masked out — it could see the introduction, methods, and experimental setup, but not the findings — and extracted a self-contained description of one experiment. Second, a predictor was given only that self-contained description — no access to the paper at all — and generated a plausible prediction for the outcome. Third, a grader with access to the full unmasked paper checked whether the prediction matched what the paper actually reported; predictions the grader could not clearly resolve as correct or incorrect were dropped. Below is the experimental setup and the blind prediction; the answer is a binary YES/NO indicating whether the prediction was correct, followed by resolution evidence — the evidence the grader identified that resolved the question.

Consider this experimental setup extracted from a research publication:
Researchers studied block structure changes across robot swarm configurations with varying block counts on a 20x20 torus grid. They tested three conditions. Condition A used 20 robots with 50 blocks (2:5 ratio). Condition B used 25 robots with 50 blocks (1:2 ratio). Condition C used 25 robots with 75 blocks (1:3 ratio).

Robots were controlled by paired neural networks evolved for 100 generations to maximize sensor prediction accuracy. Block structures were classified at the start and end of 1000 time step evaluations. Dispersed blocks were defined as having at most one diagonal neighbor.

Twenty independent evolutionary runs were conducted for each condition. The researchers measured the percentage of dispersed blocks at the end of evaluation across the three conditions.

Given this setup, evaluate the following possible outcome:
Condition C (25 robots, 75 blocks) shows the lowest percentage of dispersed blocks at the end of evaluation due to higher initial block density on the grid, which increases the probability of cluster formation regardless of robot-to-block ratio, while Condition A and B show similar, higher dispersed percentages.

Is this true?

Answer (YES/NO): NO